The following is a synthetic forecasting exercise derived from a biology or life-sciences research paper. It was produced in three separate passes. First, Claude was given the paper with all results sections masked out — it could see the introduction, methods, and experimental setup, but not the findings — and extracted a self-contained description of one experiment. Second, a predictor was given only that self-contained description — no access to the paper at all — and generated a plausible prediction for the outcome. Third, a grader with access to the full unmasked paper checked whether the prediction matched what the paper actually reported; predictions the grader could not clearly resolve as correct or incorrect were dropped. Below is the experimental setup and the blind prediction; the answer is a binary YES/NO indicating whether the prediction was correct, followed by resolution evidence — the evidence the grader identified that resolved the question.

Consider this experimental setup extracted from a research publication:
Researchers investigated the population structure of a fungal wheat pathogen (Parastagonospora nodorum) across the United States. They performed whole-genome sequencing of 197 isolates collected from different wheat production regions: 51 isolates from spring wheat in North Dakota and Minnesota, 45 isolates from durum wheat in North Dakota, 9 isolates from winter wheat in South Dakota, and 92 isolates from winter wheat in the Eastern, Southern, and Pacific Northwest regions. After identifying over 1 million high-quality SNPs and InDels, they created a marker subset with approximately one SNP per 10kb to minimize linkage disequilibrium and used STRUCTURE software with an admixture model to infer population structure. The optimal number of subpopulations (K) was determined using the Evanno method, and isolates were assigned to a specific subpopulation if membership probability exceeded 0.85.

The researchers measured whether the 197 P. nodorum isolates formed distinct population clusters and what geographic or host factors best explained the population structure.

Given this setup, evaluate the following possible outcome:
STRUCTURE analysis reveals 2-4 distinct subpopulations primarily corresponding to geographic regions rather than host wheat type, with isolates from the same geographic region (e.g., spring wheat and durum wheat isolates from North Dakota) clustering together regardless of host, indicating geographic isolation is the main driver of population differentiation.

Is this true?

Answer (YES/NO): YES